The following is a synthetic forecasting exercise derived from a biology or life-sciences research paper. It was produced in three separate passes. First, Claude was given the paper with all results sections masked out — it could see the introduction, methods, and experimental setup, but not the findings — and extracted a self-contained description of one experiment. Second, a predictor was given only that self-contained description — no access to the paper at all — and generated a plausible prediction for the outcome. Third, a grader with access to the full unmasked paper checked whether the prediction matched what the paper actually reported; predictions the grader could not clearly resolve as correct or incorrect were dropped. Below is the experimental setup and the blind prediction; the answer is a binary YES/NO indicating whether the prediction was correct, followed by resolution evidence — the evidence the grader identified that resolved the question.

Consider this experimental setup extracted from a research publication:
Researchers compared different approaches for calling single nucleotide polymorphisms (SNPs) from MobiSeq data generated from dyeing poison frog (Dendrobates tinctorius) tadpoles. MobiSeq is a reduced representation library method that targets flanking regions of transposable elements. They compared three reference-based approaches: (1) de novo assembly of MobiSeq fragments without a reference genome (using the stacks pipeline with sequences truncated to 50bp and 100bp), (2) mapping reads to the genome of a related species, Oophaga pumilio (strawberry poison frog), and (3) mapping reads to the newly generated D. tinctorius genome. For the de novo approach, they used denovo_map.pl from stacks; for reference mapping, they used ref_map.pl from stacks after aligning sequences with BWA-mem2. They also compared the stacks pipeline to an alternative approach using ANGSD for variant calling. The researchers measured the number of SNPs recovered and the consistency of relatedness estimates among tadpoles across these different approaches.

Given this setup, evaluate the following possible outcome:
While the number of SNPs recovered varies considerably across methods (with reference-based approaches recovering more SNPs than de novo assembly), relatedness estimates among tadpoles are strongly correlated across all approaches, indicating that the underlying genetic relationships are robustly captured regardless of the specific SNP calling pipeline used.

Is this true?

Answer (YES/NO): NO